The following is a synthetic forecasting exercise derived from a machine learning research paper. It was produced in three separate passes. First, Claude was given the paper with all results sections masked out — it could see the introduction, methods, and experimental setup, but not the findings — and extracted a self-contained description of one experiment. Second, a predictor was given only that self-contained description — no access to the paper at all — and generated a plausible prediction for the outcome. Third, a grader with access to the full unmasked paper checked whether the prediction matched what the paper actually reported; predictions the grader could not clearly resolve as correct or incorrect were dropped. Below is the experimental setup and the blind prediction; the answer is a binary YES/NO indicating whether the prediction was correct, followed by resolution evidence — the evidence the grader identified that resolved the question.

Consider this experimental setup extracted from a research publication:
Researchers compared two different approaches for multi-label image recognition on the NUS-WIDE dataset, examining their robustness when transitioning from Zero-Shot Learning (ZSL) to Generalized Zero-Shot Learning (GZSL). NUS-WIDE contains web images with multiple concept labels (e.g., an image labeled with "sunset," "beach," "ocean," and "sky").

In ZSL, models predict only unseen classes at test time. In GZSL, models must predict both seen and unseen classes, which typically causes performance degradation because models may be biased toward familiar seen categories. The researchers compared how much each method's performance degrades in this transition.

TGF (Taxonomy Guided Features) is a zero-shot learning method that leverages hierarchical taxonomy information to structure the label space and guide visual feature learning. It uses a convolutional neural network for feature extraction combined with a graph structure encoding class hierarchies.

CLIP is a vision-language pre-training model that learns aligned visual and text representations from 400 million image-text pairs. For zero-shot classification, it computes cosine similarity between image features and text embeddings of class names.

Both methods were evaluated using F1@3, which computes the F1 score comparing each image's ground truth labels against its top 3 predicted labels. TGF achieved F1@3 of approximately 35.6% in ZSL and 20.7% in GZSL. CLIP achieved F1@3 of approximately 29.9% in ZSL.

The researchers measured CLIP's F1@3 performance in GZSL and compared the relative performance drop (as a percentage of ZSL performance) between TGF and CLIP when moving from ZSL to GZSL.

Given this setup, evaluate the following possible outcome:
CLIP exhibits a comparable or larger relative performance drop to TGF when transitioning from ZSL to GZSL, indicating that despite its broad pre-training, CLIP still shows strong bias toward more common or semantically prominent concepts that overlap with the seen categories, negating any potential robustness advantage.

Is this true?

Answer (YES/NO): NO